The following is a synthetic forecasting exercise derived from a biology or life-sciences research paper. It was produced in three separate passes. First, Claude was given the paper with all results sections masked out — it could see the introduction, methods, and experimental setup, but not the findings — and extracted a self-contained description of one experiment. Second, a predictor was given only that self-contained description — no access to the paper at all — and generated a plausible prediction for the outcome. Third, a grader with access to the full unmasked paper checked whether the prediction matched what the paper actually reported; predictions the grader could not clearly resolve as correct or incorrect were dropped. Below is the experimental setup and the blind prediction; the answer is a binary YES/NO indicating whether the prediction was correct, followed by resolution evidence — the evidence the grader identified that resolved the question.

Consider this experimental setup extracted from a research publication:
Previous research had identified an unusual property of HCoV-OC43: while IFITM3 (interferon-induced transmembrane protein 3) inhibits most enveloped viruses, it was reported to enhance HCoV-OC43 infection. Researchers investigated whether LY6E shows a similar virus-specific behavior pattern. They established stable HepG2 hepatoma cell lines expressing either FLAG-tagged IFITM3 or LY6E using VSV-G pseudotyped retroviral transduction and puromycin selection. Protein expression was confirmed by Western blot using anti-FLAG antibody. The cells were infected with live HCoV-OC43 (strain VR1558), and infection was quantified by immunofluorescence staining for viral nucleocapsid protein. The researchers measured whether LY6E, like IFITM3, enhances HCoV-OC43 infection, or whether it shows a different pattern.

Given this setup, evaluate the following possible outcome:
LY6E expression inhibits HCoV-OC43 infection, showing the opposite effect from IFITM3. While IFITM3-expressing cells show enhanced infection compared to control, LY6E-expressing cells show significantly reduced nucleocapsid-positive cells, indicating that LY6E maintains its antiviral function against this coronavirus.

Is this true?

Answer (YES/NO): YES